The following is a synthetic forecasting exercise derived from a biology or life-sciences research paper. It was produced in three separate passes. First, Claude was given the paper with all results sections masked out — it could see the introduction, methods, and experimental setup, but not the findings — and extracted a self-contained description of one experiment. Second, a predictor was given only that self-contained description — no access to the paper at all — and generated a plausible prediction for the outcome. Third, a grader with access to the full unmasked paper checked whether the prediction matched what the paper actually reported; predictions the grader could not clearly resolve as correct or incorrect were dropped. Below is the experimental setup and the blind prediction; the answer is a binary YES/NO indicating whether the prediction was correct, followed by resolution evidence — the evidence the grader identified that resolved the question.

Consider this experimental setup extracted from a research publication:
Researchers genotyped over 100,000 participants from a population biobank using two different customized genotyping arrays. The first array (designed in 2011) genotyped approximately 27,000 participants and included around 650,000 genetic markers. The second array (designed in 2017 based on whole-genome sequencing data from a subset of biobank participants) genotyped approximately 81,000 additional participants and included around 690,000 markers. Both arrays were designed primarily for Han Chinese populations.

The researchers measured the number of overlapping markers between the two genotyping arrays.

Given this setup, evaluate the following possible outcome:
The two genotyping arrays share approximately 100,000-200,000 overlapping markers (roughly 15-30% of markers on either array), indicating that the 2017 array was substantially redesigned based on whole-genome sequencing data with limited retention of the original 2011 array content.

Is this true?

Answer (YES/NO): YES